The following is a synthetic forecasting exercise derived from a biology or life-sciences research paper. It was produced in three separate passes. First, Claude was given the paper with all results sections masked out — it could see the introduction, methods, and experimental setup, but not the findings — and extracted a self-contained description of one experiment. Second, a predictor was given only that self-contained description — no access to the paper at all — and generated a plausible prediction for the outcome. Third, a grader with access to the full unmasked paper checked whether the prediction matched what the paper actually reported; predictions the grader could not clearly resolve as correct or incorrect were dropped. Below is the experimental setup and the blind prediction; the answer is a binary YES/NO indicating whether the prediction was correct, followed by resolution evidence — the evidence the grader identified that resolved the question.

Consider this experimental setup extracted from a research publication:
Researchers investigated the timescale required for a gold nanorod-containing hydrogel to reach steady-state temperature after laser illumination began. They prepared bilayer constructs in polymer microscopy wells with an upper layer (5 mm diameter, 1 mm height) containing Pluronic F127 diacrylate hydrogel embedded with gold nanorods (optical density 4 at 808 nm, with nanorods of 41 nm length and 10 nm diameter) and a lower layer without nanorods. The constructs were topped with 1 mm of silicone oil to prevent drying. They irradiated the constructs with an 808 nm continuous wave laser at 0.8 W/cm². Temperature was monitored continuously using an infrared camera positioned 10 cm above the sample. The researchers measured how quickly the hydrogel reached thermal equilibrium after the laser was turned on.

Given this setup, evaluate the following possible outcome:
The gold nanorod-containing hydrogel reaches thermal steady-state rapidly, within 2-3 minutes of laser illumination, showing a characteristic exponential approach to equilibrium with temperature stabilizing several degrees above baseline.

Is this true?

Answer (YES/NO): NO